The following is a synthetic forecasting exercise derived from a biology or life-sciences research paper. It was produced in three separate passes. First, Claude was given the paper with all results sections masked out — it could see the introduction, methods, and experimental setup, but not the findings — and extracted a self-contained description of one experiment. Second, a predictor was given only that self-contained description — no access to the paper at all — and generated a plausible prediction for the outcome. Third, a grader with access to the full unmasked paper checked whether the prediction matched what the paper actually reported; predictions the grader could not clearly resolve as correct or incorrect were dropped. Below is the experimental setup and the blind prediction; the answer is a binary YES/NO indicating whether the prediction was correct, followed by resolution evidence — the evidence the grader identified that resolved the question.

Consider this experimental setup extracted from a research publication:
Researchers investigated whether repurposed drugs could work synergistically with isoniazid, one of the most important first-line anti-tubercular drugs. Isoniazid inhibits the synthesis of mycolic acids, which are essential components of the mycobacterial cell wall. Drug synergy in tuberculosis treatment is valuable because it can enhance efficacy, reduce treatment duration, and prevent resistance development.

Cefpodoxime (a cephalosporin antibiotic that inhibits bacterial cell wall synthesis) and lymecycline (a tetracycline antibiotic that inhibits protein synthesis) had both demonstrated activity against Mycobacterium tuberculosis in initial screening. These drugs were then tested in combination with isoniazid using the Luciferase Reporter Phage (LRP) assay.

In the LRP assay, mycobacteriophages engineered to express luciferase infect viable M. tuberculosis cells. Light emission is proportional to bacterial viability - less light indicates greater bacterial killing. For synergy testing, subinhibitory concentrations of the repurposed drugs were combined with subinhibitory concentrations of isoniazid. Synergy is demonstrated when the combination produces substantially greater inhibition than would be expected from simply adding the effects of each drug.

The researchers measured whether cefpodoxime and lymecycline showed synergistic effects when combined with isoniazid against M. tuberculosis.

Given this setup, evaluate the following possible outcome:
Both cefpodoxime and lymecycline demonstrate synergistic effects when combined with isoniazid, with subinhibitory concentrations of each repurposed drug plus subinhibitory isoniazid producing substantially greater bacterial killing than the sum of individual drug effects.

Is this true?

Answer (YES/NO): YES